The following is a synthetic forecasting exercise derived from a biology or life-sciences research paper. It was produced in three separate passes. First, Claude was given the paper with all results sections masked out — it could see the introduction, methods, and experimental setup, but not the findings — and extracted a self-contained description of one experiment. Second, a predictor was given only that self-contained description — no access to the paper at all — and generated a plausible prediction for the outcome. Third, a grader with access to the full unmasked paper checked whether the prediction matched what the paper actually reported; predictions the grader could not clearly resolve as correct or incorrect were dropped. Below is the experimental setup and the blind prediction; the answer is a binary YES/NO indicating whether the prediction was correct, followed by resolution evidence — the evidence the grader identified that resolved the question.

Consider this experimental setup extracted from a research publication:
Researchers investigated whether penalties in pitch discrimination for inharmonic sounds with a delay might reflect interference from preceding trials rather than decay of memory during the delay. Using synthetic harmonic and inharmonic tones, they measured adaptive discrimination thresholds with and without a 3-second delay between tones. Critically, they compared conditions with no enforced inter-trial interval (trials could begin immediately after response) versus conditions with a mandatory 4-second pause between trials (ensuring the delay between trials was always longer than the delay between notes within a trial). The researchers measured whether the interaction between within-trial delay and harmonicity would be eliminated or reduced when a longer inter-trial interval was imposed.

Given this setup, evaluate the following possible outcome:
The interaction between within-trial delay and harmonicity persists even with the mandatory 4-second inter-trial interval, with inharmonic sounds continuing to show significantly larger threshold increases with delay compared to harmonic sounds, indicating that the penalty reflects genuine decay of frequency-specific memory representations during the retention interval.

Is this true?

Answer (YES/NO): YES